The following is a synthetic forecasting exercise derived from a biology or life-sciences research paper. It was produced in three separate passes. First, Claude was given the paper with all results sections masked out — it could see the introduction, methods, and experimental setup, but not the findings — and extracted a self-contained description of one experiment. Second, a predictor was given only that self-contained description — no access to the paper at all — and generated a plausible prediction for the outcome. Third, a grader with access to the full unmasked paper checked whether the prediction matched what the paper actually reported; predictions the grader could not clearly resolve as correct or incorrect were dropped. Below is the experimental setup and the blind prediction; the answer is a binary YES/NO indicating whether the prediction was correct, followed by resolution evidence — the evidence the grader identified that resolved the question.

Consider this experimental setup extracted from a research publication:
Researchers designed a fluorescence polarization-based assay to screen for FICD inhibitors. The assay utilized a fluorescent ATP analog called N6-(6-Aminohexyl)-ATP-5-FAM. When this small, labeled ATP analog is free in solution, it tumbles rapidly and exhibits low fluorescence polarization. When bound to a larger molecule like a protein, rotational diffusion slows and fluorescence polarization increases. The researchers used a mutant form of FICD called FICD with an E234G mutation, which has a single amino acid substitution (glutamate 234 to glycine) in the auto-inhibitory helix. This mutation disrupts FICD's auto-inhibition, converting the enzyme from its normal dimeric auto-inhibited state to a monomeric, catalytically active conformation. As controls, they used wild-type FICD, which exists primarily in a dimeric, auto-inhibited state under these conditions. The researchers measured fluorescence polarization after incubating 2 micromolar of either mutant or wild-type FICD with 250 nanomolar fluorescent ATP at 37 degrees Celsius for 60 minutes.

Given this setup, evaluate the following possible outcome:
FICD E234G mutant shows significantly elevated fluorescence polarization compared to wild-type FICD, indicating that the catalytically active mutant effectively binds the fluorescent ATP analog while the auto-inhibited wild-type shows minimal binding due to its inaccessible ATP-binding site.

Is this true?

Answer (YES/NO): YES